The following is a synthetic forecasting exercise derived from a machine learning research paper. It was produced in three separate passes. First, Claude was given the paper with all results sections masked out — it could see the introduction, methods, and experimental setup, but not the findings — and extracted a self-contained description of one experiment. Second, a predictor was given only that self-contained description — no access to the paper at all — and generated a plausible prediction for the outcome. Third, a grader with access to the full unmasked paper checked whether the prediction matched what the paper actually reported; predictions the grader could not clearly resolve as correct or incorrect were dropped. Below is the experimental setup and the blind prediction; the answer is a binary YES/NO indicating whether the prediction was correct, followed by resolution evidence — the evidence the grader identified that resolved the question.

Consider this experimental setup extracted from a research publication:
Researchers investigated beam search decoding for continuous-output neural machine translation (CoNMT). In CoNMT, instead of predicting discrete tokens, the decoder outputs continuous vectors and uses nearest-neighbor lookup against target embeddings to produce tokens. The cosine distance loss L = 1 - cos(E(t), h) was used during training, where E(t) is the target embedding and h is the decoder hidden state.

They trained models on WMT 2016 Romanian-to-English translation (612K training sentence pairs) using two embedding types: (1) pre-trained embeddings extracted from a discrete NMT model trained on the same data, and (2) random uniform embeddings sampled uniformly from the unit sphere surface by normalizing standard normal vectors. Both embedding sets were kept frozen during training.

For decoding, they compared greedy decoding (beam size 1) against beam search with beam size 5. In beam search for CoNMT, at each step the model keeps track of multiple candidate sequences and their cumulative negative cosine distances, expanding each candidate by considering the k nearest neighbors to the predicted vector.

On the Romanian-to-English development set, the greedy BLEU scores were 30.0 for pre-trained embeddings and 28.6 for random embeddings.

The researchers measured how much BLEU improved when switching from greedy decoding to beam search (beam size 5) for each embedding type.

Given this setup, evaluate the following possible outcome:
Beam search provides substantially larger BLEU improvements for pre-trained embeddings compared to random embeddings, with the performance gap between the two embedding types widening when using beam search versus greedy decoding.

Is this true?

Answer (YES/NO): NO